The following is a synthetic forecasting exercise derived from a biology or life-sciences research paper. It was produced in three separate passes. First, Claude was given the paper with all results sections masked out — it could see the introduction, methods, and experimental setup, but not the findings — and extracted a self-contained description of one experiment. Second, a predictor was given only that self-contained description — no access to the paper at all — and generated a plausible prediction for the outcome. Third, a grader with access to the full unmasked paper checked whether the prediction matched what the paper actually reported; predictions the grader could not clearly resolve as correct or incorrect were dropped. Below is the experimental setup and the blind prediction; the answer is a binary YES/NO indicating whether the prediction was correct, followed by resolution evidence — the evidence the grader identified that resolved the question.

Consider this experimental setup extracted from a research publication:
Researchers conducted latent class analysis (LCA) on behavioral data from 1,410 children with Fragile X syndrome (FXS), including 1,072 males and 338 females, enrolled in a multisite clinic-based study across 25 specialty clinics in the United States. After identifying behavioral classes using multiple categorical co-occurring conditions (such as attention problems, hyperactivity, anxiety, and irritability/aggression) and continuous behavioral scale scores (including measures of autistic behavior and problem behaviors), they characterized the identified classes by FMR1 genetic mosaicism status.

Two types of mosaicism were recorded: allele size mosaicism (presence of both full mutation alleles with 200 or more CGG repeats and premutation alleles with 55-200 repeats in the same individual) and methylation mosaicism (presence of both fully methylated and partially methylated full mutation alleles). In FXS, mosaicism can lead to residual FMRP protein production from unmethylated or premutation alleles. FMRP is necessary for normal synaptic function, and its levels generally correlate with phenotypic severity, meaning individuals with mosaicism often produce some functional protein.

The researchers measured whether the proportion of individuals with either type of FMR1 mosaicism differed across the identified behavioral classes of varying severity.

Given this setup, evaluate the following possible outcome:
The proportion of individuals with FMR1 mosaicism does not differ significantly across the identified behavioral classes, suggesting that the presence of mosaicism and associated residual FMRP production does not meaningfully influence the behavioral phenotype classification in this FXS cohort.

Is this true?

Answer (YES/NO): YES